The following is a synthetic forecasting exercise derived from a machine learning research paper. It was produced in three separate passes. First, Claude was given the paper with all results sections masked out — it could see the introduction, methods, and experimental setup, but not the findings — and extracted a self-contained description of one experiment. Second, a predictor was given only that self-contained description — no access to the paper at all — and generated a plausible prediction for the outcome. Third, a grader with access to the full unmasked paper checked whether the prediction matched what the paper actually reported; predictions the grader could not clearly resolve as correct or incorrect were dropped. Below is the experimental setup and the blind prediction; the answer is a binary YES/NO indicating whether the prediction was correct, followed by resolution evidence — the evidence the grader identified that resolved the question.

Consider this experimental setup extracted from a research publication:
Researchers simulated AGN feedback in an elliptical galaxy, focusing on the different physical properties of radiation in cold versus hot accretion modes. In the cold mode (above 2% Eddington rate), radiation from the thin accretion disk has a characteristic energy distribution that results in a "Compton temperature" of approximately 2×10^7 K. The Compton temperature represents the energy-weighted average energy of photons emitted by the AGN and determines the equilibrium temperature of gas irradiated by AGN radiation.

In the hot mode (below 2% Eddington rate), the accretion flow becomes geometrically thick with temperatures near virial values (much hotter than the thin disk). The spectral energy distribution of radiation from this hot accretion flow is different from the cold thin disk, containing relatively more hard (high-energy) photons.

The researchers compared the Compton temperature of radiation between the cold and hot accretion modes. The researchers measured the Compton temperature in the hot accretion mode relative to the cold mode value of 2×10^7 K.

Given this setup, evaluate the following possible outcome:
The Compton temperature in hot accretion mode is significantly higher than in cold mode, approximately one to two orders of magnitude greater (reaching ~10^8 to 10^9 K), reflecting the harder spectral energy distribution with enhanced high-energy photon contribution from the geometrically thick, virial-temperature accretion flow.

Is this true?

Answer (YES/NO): NO